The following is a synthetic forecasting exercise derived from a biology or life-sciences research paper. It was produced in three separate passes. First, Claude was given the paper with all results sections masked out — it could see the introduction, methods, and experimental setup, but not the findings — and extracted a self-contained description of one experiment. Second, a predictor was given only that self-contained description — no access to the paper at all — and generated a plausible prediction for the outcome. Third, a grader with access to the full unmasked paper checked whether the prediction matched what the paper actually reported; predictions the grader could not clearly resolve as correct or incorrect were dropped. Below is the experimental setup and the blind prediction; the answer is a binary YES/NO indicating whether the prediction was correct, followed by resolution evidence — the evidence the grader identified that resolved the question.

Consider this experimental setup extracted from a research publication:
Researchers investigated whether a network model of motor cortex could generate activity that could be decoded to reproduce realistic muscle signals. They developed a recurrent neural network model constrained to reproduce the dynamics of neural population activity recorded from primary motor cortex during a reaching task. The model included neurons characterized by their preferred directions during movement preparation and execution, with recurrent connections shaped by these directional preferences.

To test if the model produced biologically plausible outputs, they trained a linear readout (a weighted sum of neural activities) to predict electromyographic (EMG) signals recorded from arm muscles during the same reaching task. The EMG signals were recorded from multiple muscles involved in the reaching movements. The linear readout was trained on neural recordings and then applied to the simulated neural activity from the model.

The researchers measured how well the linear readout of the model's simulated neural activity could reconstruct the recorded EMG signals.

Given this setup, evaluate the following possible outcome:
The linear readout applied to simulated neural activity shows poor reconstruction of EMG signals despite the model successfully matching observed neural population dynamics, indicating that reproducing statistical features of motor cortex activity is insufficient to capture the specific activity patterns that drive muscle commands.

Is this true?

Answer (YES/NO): NO